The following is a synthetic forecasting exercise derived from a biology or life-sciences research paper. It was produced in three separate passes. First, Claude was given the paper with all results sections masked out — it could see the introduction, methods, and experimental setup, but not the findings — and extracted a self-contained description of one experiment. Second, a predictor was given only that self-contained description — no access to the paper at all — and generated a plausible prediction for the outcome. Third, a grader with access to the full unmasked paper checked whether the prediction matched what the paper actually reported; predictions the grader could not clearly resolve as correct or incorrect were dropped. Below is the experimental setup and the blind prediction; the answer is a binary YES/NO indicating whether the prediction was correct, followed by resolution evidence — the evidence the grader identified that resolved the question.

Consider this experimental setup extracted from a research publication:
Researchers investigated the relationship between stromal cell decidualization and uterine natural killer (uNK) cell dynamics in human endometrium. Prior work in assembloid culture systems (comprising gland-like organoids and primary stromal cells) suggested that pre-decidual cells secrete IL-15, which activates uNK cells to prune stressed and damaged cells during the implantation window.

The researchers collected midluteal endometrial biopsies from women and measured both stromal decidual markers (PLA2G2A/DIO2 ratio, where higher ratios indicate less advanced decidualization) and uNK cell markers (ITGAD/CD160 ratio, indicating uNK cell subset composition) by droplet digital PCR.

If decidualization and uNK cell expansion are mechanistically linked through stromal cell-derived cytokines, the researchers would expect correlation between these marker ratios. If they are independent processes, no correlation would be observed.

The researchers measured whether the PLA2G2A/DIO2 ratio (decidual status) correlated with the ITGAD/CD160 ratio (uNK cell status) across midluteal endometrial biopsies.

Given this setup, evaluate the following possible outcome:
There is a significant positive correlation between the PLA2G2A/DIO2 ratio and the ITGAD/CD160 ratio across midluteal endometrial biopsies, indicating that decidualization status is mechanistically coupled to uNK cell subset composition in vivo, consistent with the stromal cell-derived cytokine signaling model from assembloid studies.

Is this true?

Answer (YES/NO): NO